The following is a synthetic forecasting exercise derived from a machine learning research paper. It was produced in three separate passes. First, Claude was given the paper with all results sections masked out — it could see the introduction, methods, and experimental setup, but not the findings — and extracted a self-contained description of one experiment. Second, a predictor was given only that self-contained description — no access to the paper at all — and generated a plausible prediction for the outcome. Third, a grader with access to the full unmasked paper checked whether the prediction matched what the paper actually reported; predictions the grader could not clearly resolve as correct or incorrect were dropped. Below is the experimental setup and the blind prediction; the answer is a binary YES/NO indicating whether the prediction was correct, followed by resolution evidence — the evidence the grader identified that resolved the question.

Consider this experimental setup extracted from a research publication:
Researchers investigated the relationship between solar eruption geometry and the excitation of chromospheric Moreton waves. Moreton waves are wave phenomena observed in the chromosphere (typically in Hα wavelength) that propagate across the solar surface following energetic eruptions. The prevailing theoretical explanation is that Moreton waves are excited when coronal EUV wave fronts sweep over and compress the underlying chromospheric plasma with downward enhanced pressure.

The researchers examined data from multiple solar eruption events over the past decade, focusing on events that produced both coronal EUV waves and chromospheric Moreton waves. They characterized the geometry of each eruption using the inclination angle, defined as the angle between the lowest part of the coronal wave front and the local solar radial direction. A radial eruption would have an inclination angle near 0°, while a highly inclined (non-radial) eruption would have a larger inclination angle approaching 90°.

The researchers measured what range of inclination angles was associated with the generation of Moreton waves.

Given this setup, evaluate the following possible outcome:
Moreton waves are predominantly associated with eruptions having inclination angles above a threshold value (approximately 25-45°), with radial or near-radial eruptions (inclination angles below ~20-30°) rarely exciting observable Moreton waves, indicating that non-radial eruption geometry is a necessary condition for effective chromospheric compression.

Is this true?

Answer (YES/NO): NO